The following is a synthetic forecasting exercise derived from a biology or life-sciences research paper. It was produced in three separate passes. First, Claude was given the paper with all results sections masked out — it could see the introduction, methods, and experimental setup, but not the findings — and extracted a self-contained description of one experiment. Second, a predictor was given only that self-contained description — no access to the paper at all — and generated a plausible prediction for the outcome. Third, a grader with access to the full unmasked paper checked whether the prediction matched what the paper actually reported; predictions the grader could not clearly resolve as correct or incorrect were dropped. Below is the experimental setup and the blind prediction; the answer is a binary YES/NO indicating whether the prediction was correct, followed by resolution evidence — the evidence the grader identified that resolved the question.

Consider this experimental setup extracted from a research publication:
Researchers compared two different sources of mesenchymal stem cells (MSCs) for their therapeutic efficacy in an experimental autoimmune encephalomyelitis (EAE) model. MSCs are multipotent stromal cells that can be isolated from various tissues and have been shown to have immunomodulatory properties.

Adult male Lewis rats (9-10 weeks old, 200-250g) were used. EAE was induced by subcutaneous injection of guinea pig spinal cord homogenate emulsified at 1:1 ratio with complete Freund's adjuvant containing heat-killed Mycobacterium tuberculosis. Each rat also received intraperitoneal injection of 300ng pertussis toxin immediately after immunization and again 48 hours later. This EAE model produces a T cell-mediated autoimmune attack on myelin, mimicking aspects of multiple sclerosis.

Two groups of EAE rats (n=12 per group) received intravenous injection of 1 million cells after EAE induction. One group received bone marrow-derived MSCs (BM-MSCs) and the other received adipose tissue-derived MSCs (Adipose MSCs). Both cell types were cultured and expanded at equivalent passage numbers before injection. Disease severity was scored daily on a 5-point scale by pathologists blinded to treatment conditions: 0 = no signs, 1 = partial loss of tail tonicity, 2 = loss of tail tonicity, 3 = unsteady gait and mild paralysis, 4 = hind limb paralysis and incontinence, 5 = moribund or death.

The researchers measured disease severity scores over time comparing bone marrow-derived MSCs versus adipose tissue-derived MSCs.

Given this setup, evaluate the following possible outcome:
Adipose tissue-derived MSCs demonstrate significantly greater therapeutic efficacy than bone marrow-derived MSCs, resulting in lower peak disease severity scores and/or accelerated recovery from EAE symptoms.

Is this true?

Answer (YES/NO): NO